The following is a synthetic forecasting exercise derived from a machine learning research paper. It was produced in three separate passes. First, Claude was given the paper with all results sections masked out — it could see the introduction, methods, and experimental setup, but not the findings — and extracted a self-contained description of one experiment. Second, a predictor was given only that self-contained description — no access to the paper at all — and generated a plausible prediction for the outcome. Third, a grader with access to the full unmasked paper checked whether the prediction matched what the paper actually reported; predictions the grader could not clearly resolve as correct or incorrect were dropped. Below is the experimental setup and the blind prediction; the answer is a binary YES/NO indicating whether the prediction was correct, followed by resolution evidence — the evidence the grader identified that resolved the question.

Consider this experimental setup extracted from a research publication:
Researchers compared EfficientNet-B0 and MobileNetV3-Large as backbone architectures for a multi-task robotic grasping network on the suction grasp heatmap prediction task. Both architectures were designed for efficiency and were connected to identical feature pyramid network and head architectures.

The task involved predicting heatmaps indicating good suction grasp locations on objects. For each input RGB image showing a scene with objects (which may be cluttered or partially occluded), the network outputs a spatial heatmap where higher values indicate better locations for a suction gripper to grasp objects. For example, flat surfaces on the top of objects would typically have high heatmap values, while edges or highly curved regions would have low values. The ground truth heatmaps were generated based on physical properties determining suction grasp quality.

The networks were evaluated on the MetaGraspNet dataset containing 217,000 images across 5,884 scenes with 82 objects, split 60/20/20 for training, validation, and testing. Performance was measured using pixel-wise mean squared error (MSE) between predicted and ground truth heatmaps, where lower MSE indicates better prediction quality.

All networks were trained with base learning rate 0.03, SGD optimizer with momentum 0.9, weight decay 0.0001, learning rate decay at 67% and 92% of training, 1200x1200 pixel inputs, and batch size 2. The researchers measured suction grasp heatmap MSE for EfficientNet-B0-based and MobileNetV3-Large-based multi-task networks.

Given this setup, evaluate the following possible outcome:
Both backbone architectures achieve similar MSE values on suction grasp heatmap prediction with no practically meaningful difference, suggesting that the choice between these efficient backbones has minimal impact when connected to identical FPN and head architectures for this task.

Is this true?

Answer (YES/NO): NO